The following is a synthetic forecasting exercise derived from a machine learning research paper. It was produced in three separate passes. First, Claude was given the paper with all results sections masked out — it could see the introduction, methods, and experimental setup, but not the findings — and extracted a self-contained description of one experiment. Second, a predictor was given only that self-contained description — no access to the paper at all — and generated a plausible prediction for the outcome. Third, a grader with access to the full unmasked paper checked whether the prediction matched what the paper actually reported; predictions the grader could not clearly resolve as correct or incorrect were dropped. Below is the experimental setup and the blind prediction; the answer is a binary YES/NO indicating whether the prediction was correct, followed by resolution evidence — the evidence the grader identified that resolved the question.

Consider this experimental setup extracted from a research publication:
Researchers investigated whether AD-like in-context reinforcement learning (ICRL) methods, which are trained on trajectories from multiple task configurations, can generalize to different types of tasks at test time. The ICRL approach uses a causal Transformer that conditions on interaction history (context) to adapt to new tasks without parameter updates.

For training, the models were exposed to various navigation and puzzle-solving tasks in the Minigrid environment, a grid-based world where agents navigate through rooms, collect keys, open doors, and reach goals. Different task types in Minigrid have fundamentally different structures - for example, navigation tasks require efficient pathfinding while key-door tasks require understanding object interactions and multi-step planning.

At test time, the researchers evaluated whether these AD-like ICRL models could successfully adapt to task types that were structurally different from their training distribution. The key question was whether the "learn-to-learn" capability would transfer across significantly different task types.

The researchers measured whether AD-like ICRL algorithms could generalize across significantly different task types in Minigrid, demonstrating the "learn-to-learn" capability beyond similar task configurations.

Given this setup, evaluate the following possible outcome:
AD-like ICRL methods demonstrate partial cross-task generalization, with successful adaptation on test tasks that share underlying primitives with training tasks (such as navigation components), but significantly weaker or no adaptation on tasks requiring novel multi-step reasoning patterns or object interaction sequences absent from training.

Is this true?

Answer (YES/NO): NO